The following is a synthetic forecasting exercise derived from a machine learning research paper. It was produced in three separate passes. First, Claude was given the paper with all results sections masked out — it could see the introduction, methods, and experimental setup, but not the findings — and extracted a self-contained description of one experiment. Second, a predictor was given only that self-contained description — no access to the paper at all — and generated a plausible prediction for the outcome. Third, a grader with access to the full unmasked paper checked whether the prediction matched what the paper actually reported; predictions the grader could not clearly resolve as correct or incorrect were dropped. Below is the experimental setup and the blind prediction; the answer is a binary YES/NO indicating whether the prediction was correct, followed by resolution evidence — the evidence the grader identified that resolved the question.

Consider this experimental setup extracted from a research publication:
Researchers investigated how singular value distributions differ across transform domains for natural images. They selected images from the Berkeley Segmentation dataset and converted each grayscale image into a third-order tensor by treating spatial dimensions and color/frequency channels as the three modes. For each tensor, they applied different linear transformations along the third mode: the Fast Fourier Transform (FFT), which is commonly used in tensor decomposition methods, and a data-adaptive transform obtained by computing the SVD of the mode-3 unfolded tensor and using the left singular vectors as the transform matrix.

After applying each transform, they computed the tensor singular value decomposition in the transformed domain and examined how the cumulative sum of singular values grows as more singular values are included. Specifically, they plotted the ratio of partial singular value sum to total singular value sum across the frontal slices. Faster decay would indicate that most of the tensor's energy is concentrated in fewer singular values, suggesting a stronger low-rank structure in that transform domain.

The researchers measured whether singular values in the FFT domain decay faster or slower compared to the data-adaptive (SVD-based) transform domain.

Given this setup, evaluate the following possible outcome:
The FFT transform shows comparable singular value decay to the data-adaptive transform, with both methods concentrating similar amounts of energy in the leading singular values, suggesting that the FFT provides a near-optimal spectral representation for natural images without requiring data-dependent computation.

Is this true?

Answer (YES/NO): NO